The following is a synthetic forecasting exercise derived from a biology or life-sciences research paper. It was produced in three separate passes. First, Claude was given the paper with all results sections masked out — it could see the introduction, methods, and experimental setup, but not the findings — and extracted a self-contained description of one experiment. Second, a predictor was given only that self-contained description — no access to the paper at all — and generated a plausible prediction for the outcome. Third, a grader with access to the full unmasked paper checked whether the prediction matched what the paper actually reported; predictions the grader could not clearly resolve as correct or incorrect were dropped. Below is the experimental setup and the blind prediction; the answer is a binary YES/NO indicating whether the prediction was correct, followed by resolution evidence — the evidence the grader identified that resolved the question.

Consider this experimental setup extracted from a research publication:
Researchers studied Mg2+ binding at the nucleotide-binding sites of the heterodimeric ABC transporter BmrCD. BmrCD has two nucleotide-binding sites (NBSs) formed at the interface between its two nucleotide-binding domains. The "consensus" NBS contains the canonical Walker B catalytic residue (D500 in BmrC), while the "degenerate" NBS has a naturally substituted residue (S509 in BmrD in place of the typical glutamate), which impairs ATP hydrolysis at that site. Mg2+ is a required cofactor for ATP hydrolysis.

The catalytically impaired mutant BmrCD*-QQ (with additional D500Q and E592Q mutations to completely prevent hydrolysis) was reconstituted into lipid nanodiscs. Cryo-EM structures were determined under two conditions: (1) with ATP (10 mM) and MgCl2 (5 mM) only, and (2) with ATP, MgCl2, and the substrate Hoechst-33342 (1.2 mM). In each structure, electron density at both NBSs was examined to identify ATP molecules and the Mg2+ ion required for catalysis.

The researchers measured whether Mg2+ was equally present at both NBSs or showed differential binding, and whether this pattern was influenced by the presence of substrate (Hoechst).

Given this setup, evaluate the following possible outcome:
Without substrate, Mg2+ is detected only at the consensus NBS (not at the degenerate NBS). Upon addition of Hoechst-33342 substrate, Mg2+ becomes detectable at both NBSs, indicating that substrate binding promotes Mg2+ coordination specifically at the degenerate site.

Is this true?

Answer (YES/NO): NO